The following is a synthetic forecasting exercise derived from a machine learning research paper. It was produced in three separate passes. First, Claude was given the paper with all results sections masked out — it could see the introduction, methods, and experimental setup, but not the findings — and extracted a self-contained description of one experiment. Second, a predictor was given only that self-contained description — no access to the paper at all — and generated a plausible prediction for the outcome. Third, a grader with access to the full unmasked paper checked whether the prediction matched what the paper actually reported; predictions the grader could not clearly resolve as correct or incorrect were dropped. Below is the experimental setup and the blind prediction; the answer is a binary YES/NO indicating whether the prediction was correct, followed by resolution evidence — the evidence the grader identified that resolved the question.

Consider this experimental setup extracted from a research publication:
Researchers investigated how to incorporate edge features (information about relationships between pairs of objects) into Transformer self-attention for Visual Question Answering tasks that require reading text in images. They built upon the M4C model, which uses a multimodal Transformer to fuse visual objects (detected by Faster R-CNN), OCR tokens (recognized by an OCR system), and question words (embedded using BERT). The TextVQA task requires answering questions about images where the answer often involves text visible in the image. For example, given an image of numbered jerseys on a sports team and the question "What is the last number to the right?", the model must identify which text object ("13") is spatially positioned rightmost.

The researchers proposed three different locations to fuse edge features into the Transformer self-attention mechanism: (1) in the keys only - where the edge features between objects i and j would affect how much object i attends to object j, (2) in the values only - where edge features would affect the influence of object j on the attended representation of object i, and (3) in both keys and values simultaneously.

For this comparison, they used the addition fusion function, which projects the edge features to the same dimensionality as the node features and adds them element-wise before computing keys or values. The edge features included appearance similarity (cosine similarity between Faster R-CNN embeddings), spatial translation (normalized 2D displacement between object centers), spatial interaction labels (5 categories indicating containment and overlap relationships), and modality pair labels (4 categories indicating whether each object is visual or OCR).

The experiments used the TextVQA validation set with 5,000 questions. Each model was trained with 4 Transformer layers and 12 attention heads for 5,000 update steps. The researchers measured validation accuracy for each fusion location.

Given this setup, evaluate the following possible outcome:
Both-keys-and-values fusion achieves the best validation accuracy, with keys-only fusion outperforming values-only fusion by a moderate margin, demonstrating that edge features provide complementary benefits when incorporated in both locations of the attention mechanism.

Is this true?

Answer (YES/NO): NO